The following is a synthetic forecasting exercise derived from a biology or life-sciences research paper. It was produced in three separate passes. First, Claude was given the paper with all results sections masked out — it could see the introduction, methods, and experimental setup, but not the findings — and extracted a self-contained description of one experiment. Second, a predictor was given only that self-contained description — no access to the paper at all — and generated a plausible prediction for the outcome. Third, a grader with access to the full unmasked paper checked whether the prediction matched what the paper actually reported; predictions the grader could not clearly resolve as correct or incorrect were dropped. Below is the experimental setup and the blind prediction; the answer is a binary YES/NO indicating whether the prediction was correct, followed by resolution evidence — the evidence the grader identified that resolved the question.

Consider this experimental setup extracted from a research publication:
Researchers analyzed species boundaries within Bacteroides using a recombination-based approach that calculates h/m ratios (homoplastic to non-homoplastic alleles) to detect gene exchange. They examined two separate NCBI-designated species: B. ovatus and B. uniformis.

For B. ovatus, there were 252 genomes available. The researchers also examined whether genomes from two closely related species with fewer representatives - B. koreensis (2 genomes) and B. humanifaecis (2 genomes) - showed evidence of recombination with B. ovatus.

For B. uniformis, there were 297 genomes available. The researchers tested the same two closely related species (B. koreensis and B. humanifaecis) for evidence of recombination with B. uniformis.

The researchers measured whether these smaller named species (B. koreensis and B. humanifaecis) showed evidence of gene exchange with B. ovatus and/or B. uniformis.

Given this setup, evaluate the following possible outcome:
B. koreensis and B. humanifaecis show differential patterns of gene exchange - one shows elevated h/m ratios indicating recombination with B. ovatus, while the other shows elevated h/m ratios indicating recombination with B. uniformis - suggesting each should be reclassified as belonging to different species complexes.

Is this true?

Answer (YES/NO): YES